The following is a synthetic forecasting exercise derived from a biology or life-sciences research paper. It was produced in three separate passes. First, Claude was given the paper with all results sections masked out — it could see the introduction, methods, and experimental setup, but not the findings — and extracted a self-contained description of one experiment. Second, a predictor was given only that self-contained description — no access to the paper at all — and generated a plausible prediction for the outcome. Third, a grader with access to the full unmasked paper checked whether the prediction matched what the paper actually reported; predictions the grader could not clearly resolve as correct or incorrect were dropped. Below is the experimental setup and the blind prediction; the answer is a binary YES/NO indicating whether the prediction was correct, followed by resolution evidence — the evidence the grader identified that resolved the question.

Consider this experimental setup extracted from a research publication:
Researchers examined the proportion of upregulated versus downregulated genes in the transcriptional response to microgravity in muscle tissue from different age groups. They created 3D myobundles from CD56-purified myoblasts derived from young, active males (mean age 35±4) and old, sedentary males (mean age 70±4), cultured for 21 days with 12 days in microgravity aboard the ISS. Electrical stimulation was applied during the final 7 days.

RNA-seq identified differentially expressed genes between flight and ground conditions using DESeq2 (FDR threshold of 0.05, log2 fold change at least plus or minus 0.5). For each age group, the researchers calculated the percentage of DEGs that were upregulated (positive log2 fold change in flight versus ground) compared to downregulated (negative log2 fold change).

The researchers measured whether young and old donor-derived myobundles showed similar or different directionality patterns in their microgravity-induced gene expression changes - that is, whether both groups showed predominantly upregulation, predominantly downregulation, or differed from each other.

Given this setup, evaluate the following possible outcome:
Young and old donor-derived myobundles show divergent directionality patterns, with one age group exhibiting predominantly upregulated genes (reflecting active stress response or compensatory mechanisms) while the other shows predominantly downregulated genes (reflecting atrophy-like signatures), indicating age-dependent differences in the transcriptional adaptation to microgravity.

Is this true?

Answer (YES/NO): NO